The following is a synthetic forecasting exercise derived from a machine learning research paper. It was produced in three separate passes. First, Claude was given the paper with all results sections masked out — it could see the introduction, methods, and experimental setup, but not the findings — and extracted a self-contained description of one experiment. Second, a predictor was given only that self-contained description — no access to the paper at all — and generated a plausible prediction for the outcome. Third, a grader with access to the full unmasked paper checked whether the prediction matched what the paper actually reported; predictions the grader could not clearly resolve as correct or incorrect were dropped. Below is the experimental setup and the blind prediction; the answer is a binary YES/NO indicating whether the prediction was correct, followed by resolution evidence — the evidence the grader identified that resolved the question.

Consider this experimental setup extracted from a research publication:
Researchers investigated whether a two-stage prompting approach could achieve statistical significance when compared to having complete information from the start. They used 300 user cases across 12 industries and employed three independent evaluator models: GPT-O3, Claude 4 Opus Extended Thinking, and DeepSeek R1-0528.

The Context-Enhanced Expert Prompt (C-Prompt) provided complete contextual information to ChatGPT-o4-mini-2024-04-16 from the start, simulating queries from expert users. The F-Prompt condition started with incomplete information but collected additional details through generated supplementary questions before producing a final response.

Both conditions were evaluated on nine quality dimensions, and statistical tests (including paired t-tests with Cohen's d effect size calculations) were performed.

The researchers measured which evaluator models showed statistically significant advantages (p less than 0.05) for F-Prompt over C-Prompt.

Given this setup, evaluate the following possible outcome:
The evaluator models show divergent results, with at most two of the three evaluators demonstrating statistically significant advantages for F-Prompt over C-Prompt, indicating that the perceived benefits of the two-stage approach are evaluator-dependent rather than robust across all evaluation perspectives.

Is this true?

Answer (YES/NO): YES